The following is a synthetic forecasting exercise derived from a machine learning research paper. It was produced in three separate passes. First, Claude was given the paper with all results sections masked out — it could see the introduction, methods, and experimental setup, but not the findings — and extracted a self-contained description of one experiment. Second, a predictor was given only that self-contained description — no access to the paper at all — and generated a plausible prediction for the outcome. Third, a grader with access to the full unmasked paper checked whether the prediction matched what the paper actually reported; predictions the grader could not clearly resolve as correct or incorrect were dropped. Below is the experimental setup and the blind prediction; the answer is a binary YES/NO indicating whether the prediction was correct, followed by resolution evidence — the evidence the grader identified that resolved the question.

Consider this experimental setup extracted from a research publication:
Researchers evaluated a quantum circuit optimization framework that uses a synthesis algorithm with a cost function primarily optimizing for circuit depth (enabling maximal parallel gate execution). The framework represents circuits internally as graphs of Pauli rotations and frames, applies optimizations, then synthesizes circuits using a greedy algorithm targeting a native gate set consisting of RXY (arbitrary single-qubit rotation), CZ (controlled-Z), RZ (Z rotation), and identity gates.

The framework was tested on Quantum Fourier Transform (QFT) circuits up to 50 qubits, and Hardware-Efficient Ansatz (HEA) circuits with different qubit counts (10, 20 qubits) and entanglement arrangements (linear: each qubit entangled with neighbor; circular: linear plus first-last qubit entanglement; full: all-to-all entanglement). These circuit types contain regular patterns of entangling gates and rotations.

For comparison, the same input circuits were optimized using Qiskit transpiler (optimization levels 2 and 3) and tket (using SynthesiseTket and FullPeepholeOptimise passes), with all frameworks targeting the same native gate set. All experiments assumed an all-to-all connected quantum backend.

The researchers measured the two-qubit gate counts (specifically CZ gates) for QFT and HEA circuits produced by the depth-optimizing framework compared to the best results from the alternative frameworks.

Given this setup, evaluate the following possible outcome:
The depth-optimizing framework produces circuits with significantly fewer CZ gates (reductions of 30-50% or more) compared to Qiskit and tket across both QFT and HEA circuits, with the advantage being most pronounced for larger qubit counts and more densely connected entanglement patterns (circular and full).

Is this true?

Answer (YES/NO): NO